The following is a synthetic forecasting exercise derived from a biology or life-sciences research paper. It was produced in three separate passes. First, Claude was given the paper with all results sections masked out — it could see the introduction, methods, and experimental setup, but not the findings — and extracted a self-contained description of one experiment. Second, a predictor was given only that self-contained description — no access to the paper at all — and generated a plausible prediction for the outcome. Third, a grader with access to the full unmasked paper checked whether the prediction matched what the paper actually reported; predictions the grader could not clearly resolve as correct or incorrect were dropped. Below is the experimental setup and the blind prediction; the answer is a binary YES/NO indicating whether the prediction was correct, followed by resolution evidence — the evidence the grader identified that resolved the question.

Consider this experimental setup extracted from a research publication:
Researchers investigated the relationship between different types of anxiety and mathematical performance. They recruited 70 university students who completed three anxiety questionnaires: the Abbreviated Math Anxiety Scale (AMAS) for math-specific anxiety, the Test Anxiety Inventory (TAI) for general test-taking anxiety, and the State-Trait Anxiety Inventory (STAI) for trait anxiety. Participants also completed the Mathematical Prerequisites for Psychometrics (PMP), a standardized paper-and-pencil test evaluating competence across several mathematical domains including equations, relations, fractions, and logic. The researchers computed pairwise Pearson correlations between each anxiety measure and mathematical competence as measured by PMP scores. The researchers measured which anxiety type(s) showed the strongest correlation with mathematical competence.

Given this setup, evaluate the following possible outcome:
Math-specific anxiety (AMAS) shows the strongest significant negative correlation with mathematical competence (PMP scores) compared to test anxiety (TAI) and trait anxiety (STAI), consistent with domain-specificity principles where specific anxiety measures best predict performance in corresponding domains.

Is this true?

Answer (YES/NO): YES